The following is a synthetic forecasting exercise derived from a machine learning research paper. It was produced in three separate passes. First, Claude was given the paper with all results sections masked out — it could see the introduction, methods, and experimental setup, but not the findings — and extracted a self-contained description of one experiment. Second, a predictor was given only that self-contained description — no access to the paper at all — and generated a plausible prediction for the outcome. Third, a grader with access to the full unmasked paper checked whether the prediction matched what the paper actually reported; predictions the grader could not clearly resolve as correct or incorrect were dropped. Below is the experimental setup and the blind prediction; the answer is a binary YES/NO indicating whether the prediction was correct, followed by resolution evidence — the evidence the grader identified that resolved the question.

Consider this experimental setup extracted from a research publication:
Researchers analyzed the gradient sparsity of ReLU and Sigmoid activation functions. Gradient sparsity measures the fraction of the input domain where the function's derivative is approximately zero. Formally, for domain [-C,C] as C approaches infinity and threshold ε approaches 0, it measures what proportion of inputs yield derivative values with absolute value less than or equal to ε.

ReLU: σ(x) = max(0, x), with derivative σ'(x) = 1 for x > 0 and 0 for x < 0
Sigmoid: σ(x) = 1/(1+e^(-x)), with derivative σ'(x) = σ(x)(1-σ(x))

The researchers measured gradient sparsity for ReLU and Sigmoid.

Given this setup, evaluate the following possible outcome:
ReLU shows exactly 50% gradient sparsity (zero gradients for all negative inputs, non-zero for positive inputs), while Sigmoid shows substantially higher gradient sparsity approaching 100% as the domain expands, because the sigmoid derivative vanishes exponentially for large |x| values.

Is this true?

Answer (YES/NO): YES